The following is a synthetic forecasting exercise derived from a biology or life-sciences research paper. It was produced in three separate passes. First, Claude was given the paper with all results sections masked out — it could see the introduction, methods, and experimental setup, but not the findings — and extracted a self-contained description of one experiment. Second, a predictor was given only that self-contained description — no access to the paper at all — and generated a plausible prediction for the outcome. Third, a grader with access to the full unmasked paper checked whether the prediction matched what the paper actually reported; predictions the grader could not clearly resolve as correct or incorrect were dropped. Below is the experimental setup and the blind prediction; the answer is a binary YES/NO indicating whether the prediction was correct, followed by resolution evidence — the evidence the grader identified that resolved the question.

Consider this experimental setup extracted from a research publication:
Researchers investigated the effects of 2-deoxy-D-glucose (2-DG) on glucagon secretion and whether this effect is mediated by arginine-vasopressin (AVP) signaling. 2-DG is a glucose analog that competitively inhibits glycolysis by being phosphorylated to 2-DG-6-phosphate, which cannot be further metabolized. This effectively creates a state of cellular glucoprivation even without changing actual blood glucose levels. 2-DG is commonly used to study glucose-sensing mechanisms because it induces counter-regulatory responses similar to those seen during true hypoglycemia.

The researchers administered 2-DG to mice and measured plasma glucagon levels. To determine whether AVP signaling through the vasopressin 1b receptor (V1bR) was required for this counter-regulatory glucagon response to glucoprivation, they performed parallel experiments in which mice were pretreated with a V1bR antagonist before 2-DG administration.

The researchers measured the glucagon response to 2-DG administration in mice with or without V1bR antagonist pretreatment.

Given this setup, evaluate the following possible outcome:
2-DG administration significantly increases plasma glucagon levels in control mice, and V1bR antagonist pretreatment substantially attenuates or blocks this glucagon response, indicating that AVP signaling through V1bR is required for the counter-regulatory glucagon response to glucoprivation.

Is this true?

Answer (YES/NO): YES